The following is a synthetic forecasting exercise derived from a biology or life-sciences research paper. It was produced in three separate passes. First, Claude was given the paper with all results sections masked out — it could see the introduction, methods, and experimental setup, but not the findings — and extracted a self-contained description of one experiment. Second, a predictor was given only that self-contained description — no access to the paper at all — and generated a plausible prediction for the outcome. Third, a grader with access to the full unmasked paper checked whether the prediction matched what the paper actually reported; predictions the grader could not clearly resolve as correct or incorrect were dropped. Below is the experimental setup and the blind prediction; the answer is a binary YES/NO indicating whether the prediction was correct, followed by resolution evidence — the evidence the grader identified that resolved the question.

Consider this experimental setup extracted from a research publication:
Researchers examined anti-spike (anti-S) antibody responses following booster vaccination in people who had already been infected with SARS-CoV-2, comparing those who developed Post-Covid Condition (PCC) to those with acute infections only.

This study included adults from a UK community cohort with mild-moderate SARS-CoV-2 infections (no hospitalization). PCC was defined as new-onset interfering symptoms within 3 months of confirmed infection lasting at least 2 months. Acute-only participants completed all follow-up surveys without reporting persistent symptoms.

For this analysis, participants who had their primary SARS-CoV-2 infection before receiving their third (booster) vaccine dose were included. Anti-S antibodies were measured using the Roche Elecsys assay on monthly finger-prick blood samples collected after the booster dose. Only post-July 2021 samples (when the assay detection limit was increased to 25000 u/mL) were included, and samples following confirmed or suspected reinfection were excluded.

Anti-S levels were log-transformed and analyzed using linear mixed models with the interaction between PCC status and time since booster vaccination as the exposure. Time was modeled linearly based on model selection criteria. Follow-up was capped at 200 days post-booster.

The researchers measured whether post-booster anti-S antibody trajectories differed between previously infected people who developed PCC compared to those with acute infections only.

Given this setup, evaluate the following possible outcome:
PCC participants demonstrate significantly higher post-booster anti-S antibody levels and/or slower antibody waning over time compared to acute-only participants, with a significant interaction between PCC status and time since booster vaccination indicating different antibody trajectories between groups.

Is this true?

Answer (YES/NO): NO